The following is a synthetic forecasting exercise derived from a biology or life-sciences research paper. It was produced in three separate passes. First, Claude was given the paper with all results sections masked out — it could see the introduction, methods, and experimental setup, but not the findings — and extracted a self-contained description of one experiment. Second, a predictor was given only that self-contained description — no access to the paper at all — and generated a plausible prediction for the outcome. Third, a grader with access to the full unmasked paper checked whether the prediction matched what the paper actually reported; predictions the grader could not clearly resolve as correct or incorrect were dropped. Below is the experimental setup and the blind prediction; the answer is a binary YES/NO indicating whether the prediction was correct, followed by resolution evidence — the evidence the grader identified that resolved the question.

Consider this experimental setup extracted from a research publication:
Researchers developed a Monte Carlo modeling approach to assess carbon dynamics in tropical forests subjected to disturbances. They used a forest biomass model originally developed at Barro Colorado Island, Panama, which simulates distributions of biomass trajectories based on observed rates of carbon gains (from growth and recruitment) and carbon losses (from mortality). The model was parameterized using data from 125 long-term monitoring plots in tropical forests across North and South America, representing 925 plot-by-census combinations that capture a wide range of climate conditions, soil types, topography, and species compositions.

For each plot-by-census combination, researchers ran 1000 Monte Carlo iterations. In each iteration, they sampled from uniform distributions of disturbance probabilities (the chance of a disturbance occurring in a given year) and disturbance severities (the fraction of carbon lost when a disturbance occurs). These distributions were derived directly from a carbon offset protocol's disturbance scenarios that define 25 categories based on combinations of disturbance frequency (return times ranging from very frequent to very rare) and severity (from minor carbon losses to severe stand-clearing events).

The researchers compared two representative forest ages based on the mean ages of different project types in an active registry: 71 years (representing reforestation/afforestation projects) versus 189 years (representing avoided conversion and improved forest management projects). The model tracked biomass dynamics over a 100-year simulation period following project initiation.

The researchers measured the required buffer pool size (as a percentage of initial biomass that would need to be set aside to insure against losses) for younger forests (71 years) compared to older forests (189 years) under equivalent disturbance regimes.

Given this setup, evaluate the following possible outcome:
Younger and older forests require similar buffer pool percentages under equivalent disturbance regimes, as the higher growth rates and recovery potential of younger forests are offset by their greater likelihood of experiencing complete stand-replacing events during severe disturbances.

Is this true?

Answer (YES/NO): NO